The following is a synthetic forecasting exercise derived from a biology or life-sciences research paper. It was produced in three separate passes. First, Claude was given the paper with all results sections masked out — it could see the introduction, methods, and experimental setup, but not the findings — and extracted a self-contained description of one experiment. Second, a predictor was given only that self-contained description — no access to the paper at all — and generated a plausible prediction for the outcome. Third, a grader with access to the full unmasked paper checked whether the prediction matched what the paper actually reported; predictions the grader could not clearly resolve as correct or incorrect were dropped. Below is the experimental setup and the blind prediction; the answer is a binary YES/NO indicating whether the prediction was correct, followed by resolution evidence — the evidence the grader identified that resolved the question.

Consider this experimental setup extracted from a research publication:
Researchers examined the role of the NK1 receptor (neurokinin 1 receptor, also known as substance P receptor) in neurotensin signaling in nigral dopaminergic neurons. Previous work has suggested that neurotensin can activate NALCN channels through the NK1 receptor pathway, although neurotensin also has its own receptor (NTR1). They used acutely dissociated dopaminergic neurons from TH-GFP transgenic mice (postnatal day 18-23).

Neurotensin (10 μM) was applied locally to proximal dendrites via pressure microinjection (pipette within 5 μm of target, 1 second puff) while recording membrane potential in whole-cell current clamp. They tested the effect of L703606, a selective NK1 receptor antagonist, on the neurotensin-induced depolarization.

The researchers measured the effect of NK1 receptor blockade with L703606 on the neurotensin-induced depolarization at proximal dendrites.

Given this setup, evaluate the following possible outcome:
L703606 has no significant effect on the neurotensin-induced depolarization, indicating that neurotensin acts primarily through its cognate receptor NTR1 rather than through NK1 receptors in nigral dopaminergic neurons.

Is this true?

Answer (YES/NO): NO